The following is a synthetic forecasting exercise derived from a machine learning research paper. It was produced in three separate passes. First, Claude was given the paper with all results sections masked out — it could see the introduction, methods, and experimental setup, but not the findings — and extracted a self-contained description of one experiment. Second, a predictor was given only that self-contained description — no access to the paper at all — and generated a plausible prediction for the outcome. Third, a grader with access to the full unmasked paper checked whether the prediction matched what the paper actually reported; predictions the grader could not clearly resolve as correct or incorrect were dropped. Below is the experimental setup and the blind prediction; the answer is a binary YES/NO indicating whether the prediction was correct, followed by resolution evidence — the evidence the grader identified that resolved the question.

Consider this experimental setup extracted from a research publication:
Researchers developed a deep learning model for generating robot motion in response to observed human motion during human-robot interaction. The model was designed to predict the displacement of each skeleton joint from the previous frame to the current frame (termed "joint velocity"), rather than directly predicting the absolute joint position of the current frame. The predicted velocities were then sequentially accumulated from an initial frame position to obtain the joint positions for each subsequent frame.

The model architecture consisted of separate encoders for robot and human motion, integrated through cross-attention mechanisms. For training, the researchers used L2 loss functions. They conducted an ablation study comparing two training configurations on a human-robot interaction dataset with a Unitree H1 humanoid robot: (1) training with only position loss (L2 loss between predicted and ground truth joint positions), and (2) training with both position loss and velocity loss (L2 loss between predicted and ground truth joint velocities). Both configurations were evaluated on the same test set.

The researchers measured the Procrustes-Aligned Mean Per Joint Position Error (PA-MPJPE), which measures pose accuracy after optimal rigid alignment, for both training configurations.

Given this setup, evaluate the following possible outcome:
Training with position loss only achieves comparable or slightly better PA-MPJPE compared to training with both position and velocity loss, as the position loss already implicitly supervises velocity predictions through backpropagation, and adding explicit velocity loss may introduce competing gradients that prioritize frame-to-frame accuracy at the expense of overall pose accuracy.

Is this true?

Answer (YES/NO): NO